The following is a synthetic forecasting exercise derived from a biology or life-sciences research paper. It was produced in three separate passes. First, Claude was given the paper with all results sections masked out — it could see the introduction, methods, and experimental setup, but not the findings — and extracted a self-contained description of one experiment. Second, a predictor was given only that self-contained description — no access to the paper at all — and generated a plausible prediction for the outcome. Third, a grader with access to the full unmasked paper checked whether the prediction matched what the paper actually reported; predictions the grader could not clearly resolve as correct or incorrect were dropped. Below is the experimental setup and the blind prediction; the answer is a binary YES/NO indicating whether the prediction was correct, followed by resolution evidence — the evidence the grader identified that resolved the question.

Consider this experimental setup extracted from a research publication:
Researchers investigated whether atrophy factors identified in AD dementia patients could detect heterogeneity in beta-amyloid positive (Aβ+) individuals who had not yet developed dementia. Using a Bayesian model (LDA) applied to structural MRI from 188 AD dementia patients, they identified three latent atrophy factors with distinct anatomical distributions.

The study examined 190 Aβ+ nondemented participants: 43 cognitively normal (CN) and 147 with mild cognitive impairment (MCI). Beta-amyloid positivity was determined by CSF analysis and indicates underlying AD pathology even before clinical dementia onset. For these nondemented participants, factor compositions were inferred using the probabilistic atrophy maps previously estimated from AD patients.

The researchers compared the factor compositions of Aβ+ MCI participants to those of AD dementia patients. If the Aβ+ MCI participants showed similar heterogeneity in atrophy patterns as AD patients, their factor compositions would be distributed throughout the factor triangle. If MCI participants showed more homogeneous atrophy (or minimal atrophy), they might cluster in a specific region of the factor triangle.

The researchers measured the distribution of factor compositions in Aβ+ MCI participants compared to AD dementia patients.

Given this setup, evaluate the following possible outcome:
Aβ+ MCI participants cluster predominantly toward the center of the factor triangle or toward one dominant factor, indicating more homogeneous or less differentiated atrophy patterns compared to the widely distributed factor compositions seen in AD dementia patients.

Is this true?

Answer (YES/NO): NO